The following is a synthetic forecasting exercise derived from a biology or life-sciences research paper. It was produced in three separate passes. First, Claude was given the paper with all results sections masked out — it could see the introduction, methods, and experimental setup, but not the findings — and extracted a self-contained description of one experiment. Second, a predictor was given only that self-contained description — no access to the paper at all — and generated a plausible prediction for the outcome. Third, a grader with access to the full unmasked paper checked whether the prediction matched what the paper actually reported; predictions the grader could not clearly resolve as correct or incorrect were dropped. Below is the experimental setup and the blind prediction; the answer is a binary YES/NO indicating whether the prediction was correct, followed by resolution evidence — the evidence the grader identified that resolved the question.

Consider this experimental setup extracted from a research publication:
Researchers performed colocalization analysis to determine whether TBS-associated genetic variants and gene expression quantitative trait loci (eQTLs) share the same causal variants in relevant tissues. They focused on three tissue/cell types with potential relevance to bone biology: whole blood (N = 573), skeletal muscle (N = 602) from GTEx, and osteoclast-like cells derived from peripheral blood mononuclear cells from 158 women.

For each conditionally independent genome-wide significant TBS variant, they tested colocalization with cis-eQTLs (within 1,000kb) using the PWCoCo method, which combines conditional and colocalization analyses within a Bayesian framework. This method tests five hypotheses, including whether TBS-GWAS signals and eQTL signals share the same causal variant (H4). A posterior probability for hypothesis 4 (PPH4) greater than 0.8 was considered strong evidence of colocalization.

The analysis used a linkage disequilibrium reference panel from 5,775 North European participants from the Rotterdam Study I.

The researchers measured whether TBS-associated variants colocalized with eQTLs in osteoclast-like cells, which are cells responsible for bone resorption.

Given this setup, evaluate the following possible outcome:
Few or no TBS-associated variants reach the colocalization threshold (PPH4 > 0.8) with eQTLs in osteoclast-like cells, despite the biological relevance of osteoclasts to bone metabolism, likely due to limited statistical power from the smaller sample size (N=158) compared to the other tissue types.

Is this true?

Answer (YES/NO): YES